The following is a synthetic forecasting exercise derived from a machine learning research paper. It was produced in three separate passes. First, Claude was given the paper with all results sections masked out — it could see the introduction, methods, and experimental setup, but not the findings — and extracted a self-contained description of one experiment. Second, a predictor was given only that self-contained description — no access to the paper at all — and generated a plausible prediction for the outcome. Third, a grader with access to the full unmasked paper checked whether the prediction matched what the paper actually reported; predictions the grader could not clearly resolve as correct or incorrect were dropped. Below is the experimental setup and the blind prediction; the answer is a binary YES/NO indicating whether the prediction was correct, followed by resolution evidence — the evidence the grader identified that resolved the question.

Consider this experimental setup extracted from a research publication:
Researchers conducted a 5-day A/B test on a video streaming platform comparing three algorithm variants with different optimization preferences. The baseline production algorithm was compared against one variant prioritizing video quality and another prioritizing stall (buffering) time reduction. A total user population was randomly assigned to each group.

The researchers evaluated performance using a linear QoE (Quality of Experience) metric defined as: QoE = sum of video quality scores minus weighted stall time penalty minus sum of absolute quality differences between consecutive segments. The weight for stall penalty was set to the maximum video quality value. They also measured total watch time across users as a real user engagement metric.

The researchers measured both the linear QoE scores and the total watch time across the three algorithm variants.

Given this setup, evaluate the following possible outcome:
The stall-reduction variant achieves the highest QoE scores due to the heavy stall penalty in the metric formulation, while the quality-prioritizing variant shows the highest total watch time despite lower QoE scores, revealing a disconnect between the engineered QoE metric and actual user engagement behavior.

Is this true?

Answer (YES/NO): NO